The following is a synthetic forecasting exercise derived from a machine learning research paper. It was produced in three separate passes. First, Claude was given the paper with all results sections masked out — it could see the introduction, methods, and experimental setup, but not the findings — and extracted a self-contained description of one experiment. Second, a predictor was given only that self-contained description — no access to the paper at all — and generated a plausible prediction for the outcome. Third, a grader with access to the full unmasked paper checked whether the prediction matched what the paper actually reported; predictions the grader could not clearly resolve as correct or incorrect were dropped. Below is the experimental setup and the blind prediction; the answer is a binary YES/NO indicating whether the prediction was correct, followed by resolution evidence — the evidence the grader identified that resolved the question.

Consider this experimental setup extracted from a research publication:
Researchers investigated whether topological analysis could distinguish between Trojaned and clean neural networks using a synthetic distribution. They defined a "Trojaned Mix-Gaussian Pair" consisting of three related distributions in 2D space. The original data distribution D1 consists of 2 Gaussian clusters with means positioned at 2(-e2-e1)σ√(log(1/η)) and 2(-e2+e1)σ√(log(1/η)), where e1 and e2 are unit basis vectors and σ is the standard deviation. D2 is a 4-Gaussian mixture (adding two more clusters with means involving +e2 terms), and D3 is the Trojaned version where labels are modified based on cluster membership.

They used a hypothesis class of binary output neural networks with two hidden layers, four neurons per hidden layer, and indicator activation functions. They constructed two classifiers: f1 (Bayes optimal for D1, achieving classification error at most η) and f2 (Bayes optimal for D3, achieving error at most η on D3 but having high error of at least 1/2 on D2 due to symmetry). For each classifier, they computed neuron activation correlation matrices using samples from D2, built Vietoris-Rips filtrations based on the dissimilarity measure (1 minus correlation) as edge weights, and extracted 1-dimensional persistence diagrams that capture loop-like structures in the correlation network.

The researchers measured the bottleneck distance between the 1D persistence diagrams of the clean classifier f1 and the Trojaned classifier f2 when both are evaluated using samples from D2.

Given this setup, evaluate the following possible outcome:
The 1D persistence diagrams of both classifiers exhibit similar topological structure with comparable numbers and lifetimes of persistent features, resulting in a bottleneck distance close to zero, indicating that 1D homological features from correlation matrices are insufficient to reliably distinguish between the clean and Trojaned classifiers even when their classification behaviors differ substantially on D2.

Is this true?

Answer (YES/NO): NO